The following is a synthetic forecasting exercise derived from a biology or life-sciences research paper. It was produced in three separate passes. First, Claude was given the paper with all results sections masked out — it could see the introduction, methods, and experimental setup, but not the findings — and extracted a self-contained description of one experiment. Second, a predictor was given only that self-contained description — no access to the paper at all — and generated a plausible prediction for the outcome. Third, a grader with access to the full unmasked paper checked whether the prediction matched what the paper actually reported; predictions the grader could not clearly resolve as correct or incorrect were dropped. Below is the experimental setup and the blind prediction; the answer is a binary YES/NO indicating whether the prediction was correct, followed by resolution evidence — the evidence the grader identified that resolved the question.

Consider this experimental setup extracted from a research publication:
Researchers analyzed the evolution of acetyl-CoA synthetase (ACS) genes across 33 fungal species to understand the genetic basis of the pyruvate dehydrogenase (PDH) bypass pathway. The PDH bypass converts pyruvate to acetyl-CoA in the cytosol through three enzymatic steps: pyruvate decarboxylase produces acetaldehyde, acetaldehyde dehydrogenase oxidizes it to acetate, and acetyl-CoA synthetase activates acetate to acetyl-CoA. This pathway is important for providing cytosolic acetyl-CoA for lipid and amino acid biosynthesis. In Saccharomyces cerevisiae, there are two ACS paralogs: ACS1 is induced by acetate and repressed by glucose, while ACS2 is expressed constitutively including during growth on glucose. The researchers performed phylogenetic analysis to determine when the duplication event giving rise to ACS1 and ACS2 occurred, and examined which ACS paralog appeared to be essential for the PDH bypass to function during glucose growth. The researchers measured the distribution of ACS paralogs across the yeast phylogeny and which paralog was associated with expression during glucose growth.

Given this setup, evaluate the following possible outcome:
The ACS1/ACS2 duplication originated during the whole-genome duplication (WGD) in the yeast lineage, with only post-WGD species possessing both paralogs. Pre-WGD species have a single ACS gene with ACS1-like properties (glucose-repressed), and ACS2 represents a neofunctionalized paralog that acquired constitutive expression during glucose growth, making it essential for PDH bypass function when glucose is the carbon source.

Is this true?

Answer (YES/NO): NO